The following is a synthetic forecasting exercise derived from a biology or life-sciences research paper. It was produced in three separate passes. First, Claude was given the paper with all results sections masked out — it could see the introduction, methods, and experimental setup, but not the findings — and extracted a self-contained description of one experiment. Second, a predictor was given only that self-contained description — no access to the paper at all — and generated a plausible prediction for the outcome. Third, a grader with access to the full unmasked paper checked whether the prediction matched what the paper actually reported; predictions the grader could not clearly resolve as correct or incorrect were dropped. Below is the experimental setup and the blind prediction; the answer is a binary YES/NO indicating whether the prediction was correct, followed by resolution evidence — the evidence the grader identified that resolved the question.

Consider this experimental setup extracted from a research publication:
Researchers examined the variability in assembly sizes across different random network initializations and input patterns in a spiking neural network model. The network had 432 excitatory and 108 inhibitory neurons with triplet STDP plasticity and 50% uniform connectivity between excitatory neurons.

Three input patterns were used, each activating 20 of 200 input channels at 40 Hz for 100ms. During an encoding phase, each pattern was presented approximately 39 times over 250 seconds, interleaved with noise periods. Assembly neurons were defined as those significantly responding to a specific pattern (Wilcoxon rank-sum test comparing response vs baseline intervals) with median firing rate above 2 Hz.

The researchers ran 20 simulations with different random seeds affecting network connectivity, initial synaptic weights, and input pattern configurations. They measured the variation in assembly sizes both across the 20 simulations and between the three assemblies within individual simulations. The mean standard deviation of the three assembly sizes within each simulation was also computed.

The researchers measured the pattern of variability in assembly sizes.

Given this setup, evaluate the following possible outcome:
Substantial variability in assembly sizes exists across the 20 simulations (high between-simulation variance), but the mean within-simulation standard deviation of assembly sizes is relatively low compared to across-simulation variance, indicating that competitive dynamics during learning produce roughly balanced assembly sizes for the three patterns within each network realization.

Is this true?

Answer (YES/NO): NO